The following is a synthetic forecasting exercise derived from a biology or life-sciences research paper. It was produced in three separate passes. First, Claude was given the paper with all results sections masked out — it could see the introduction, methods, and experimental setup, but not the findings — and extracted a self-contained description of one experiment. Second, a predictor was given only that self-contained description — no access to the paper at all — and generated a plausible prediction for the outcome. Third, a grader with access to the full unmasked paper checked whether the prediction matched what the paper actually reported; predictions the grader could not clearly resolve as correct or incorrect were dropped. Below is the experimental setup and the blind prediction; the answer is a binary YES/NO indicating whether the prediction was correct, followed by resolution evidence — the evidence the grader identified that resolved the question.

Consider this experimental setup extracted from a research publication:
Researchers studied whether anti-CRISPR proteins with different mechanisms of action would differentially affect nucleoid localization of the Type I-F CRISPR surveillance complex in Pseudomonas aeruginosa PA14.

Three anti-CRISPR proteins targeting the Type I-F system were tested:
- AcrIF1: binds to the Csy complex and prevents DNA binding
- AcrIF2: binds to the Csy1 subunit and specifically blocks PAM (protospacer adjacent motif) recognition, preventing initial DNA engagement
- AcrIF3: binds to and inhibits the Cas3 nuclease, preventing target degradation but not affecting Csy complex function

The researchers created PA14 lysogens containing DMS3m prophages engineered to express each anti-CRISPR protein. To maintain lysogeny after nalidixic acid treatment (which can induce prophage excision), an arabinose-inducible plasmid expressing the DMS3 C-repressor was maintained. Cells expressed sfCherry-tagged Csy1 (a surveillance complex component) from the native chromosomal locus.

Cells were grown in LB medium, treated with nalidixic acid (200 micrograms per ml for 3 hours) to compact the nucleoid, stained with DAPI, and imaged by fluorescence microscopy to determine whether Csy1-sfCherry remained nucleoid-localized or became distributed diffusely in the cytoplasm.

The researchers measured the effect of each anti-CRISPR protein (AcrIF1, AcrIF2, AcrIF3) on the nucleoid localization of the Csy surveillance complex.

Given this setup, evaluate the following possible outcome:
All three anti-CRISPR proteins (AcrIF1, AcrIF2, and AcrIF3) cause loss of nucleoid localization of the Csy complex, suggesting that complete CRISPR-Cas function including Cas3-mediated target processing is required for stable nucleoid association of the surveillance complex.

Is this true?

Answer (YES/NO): NO